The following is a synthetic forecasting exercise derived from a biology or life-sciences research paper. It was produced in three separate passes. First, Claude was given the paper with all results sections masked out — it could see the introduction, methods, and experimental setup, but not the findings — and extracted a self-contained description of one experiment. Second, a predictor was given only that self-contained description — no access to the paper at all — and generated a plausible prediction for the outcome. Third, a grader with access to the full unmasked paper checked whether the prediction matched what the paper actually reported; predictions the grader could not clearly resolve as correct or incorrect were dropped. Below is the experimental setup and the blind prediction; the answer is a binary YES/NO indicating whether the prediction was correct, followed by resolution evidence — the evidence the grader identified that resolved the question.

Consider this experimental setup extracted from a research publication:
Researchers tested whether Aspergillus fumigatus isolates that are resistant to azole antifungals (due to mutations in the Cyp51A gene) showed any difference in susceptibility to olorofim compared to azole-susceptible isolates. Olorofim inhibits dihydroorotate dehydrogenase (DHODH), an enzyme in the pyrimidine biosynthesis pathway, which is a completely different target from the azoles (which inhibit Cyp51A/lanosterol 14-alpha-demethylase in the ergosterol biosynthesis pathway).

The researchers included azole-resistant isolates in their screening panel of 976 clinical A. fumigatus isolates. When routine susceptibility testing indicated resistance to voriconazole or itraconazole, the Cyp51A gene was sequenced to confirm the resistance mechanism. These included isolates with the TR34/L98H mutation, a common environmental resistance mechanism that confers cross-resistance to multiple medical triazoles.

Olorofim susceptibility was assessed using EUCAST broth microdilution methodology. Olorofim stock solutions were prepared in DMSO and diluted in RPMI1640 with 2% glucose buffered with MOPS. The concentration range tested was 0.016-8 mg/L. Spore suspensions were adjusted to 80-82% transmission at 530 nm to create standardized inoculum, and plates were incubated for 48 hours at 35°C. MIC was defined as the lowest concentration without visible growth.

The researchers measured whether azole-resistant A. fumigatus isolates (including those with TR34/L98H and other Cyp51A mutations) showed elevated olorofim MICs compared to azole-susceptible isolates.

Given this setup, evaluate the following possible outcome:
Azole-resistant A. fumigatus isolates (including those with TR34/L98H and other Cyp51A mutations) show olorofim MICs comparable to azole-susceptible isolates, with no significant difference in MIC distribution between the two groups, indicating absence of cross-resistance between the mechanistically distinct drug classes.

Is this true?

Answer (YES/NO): YES